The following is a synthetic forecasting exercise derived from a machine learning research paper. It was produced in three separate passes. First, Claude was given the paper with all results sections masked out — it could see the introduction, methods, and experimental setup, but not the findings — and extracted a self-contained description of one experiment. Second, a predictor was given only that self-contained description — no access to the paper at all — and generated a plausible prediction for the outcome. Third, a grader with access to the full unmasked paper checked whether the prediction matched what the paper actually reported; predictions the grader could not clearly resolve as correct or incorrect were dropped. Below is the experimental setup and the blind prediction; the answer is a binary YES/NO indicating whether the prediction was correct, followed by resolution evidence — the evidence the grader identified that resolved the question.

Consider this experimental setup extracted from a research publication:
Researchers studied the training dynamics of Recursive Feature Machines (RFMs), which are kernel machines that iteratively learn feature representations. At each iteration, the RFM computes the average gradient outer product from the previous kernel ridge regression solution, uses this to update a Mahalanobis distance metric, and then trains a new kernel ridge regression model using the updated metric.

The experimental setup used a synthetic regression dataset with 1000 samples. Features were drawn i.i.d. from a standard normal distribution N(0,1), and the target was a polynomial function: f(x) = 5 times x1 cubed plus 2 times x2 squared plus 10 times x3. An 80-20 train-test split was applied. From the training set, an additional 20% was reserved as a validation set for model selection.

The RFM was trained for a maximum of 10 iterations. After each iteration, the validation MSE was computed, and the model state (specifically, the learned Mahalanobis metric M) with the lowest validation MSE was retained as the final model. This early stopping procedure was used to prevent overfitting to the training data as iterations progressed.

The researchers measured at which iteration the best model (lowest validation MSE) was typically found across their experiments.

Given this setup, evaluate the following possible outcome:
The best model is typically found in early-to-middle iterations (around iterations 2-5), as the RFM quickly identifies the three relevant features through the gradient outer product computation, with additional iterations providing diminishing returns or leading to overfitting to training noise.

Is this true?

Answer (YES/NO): YES